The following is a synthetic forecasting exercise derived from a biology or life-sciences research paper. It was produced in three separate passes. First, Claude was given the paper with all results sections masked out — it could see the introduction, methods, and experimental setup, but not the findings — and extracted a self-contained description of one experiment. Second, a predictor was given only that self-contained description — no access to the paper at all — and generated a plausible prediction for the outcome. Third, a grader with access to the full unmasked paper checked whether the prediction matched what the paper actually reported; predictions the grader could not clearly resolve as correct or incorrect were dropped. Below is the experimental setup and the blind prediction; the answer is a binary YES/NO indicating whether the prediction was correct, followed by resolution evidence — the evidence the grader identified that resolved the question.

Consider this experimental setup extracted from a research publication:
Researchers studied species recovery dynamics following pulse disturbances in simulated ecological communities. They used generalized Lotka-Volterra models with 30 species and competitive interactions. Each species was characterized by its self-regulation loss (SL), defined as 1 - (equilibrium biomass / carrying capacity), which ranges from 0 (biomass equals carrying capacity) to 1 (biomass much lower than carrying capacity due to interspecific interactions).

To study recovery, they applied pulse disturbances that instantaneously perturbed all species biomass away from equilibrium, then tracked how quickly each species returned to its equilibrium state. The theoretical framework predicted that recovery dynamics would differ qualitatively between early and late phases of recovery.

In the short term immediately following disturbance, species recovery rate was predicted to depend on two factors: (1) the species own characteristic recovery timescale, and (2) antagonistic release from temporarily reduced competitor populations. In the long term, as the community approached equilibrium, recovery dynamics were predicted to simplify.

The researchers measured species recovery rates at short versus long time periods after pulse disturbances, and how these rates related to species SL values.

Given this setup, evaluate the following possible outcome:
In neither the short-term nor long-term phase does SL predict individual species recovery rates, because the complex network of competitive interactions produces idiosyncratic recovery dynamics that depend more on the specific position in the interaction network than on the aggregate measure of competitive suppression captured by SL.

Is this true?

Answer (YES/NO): NO